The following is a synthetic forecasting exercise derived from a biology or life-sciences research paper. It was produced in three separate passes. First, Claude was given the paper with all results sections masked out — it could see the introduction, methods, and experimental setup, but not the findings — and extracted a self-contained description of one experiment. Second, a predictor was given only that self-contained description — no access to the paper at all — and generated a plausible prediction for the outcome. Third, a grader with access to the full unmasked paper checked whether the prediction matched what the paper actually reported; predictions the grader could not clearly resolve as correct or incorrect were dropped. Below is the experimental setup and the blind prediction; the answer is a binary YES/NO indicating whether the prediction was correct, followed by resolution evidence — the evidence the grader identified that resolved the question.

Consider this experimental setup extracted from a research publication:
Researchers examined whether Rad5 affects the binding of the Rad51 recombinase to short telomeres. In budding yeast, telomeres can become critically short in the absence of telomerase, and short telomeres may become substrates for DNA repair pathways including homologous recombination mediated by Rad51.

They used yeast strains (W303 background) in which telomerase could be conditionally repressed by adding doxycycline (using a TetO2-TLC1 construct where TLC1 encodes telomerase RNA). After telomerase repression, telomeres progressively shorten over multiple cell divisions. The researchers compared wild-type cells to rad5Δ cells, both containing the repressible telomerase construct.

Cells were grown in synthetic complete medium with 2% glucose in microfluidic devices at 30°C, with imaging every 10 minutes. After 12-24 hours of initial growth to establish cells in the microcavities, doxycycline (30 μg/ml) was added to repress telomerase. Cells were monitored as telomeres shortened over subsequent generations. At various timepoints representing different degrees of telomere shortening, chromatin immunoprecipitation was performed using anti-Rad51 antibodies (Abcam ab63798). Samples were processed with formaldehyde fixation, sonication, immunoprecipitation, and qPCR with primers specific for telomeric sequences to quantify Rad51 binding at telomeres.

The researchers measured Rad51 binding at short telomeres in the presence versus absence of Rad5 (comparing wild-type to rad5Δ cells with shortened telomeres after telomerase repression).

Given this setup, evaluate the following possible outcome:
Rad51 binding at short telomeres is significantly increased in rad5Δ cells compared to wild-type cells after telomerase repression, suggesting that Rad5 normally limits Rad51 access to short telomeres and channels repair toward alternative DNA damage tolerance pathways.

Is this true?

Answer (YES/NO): YES